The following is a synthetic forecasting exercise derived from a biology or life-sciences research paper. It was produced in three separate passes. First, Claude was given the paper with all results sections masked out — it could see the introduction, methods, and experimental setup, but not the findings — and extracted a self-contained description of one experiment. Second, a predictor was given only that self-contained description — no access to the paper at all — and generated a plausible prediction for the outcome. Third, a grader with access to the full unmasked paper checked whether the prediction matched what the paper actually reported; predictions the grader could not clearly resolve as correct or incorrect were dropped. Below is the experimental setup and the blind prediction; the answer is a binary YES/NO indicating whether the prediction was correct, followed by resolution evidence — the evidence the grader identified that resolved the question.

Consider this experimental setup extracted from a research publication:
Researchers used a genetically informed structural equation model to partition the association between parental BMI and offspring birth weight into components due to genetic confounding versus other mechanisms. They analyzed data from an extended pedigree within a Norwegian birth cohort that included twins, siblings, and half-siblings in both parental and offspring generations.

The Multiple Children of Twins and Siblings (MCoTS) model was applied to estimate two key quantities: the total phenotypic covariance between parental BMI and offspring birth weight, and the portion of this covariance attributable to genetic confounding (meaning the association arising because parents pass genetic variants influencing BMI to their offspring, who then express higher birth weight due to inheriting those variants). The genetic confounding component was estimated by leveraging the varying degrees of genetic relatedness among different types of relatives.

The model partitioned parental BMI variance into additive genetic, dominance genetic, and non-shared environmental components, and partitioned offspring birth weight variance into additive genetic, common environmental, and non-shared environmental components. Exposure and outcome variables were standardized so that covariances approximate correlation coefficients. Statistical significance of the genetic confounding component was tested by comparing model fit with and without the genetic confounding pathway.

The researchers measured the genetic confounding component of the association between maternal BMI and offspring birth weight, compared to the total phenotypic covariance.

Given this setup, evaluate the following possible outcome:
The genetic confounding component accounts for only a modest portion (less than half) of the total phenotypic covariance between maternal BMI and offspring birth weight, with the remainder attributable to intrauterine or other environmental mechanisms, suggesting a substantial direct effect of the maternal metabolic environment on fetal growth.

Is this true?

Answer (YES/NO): NO